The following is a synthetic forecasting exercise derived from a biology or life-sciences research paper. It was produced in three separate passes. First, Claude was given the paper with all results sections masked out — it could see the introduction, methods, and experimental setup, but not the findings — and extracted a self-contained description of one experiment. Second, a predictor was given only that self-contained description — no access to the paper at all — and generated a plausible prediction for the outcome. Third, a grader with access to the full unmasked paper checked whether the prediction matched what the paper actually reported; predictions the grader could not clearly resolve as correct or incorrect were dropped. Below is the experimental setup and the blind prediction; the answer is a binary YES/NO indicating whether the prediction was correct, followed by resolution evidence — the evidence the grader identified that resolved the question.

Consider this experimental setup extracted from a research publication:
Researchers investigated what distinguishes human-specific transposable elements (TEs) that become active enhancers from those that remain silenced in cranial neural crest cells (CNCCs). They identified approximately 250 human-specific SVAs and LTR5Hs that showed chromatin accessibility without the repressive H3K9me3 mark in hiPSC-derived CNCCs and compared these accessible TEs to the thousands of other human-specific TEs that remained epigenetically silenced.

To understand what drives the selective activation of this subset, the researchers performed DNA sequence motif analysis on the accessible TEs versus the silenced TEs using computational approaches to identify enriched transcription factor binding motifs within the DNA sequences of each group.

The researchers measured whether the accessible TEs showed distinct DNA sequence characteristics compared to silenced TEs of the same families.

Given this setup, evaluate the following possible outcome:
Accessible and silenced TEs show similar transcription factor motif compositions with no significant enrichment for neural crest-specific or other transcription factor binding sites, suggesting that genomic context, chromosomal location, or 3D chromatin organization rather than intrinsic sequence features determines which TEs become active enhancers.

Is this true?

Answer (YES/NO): NO